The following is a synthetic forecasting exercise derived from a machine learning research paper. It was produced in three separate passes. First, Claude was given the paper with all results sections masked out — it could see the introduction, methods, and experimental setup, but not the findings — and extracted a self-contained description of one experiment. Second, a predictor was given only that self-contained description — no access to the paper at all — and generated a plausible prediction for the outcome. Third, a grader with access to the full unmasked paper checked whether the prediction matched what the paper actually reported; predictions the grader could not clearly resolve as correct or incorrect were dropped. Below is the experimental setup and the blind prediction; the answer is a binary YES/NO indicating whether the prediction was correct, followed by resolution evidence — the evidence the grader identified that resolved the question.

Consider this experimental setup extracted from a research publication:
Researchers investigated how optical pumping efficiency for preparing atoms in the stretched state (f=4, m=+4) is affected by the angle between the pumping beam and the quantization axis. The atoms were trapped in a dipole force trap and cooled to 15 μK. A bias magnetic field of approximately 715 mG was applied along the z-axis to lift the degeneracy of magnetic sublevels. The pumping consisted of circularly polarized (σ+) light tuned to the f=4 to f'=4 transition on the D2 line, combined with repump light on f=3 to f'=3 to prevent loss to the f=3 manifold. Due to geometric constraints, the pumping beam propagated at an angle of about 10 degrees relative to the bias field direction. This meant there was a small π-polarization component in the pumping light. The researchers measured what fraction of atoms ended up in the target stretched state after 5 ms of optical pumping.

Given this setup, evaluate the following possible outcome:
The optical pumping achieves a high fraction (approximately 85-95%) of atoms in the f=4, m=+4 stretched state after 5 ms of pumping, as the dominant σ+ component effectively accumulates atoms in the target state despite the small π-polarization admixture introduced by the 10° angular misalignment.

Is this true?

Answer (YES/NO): YES